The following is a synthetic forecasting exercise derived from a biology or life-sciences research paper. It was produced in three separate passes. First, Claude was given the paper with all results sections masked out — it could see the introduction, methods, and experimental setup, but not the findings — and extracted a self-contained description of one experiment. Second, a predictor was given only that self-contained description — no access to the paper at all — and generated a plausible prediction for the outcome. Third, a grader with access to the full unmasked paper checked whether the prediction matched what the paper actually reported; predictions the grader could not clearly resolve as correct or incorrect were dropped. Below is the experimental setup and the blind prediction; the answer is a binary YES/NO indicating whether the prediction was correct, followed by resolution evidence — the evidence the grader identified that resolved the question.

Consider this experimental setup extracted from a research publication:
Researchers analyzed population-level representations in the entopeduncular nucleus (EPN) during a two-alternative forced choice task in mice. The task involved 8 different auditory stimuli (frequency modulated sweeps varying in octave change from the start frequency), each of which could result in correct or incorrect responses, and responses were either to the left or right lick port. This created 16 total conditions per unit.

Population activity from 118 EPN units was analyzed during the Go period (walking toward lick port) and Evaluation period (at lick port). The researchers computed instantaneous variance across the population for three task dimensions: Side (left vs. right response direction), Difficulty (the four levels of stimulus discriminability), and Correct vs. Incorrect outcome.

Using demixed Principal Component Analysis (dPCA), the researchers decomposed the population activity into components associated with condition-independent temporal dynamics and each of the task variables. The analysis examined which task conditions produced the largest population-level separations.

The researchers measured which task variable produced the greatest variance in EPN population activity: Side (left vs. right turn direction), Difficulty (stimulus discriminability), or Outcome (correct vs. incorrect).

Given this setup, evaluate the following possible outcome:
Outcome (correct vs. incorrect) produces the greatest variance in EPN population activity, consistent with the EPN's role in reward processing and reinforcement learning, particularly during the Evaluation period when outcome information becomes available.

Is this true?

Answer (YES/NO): YES